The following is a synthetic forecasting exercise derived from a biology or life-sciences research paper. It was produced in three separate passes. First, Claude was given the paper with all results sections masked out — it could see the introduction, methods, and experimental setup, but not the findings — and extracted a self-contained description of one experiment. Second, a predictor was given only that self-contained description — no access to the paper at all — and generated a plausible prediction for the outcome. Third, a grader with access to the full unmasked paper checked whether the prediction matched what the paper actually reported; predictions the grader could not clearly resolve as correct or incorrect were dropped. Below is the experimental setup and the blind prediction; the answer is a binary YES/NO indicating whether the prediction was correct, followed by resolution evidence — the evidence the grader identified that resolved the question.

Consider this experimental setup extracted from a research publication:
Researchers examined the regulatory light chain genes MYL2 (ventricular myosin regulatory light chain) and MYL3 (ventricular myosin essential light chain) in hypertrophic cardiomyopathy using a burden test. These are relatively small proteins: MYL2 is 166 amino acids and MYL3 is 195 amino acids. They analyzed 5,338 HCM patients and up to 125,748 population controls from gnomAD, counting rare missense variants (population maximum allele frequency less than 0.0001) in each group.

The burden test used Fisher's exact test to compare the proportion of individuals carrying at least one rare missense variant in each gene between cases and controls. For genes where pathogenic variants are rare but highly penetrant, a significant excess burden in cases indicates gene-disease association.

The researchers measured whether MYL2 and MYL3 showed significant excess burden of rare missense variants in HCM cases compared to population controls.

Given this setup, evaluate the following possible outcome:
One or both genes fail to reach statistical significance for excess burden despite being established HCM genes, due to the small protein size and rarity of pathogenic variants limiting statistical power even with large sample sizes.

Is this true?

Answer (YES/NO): NO